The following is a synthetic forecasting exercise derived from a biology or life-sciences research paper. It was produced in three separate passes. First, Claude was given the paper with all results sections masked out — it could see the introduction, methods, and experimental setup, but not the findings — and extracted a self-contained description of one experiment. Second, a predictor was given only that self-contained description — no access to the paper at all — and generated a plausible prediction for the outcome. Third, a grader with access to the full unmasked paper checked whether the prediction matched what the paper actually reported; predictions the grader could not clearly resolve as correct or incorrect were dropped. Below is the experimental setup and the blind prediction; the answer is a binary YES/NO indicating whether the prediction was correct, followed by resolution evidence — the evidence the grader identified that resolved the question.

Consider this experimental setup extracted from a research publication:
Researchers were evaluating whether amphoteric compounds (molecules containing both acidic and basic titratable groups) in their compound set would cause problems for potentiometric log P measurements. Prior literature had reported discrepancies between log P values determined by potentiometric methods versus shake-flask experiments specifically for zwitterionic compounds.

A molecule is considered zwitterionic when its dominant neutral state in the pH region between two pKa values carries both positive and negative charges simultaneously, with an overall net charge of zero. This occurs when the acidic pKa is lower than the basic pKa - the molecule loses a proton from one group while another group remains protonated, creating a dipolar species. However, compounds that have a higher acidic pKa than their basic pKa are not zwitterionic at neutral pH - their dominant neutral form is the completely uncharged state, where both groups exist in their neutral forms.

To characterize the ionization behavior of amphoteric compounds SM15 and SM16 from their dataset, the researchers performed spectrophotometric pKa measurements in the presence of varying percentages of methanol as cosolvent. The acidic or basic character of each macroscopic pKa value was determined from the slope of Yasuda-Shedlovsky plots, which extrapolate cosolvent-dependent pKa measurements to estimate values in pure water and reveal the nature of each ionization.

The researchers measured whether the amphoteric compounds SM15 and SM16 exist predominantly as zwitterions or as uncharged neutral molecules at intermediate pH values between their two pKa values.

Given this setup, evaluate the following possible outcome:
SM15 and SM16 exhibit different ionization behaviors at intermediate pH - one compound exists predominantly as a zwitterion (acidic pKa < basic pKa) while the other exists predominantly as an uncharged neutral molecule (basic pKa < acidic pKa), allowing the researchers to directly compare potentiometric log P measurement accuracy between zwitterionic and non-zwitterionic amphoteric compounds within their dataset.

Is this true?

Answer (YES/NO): NO